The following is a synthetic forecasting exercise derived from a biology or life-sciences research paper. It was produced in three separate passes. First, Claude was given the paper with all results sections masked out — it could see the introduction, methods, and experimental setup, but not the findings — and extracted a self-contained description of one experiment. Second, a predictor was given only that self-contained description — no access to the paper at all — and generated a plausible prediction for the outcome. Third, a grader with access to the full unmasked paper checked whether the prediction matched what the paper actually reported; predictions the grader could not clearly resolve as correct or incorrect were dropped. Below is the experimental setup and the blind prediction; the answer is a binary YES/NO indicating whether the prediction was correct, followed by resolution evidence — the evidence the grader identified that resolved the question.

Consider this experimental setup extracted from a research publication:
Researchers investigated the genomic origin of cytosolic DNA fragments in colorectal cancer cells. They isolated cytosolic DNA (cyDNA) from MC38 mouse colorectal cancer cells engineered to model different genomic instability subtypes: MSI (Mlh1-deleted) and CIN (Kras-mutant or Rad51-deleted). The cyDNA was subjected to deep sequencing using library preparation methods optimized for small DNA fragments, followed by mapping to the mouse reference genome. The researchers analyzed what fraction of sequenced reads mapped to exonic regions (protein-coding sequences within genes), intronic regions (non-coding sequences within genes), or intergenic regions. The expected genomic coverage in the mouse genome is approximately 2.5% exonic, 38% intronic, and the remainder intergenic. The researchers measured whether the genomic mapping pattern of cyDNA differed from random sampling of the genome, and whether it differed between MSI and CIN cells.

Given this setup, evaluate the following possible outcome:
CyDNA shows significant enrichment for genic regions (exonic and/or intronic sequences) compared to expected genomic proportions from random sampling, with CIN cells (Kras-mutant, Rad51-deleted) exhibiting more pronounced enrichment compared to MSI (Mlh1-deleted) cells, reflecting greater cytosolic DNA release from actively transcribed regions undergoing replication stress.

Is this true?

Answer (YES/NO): NO